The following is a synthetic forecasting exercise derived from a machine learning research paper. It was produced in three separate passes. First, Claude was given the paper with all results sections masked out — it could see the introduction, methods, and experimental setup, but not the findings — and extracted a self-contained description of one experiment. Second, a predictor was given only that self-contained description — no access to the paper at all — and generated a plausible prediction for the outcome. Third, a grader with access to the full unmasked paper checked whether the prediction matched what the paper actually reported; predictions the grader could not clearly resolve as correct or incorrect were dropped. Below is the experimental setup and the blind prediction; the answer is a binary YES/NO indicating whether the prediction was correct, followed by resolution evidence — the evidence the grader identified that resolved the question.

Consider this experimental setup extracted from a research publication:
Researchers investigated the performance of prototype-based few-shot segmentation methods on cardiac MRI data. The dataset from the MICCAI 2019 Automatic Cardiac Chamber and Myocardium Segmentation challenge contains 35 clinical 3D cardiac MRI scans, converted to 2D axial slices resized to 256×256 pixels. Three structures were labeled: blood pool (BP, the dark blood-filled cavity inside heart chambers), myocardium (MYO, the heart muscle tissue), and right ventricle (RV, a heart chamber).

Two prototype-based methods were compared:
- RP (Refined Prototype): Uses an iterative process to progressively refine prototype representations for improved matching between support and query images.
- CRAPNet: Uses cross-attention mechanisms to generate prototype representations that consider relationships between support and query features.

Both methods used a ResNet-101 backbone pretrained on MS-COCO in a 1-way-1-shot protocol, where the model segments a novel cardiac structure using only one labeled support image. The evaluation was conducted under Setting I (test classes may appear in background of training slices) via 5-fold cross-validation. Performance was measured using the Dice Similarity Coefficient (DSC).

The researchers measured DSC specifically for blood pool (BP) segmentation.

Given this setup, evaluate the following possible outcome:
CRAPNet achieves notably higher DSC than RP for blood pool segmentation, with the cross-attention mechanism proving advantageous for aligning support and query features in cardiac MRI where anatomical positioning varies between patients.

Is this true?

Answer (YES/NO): NO